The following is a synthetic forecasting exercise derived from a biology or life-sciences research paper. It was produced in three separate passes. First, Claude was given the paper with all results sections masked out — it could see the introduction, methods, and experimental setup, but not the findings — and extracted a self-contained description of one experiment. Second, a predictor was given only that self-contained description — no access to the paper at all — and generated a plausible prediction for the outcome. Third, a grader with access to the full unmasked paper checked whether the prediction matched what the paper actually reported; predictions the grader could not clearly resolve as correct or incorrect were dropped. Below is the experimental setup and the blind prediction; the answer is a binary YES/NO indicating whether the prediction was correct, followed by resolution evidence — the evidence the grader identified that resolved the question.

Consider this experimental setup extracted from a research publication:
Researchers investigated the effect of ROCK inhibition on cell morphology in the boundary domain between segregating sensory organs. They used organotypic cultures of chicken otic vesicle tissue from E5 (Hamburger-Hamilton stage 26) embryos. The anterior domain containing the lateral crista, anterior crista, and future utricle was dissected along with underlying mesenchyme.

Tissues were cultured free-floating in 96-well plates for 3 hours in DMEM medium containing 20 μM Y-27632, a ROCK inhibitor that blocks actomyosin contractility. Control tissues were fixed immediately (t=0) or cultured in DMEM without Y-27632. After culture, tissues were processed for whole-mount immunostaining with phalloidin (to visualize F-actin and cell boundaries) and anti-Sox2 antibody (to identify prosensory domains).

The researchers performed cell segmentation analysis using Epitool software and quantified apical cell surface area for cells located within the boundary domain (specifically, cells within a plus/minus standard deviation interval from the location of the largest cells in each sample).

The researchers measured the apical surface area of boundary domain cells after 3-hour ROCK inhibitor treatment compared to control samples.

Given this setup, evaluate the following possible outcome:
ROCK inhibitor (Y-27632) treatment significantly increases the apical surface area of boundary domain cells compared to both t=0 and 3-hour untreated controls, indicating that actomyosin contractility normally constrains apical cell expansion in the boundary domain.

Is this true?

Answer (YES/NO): NO